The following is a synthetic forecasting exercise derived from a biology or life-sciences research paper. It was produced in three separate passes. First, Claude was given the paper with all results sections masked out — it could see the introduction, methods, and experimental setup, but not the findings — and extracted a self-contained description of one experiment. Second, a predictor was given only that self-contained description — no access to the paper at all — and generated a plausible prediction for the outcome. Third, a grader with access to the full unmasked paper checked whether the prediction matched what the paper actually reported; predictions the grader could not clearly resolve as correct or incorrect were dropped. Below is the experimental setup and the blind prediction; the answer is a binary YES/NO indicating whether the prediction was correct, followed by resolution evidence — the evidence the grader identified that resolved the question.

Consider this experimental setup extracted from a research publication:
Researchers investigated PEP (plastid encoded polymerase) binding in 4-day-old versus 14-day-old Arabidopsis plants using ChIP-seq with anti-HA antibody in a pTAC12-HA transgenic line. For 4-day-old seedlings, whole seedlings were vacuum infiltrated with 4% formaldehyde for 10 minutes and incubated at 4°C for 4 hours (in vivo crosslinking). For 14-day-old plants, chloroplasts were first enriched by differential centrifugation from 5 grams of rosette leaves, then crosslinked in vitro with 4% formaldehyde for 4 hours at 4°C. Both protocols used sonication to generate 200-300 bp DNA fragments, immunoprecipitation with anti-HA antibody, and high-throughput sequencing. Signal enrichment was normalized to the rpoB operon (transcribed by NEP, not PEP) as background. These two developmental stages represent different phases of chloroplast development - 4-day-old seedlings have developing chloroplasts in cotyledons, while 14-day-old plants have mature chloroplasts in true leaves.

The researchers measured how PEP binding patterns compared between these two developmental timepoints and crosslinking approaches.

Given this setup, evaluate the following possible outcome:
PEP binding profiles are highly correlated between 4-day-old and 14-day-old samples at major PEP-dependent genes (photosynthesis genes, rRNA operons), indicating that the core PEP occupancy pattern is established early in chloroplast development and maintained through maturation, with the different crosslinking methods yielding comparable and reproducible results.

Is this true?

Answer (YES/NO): YES